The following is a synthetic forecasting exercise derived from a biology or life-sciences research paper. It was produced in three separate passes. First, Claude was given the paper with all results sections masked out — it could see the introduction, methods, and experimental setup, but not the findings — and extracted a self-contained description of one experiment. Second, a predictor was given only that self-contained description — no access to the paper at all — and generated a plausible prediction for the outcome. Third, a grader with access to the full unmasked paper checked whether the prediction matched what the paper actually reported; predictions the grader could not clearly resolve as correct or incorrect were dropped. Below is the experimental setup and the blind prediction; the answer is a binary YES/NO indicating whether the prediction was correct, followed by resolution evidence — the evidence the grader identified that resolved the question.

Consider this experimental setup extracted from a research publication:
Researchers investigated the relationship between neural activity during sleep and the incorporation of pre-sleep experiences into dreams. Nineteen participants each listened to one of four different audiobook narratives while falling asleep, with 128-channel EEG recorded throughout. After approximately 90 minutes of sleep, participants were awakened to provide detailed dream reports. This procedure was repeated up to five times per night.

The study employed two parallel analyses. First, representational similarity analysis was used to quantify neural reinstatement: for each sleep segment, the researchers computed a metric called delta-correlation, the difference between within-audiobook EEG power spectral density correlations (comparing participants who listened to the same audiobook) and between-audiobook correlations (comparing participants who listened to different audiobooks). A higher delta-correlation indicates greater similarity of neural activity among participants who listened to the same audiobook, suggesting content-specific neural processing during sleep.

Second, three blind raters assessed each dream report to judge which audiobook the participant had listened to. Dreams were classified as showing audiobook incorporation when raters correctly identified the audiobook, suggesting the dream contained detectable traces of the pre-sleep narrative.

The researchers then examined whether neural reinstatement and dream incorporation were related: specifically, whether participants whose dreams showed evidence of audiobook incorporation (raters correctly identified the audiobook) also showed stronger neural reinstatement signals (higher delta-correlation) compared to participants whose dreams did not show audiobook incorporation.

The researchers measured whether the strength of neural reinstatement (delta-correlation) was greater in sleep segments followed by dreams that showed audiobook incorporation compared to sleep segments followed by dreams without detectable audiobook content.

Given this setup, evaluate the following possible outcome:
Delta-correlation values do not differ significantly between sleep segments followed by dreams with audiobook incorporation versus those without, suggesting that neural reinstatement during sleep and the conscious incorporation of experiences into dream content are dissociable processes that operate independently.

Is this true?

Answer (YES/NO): NO